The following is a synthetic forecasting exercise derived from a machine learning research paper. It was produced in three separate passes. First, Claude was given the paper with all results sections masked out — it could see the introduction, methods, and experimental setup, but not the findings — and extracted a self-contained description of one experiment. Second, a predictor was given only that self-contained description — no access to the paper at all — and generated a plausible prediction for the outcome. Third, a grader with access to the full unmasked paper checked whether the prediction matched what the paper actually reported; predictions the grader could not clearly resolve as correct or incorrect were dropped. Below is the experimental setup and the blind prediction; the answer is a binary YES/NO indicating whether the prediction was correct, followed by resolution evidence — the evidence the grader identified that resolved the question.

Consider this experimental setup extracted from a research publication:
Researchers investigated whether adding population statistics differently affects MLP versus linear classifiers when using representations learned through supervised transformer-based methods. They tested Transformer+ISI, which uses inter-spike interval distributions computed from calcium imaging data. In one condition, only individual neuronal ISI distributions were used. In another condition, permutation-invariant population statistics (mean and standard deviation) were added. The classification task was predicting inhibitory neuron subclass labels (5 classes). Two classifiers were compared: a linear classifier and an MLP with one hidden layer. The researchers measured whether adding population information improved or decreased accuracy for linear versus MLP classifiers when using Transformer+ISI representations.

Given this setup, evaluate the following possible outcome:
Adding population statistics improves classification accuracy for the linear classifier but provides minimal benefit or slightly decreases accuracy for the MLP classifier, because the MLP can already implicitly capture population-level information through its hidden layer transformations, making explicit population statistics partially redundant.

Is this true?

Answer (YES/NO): YES